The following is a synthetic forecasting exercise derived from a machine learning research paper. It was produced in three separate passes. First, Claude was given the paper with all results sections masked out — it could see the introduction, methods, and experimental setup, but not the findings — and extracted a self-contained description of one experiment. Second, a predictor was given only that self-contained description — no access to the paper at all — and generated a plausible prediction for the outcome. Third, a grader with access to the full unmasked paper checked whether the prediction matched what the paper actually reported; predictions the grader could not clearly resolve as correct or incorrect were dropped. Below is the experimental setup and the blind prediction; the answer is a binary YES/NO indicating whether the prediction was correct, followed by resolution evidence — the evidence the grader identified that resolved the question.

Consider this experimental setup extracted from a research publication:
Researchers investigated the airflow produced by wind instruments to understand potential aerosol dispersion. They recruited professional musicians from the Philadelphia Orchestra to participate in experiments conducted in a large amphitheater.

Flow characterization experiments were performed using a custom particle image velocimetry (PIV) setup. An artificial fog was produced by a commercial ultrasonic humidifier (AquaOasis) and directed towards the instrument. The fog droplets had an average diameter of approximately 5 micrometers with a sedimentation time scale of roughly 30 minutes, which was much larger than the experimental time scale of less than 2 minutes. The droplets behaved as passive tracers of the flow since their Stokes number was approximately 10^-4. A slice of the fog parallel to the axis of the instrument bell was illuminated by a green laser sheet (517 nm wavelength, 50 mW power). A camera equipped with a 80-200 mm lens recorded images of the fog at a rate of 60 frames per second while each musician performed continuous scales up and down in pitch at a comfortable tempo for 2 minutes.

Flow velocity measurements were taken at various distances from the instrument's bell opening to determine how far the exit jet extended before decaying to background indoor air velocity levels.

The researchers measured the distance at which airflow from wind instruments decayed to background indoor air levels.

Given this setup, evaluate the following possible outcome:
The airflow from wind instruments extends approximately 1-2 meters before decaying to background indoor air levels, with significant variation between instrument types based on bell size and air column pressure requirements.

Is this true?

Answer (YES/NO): YES